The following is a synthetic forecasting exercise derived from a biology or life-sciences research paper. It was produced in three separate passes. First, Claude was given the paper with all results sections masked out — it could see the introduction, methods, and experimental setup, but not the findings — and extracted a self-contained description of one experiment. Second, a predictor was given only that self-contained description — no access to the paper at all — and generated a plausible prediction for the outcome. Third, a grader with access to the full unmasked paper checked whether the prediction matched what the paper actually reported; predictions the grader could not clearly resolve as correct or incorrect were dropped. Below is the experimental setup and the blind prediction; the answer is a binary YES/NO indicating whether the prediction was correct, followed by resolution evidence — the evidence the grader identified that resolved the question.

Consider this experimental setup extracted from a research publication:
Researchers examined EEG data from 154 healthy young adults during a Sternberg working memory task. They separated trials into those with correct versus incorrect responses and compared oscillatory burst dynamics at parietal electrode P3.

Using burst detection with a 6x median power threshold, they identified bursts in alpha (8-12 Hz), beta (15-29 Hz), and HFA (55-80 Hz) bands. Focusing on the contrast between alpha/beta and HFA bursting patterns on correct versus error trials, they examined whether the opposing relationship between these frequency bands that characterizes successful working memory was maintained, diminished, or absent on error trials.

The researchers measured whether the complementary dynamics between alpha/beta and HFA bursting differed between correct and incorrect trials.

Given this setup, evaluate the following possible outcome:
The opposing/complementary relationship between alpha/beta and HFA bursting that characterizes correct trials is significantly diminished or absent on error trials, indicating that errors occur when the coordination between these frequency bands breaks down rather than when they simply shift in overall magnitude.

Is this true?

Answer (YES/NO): YES